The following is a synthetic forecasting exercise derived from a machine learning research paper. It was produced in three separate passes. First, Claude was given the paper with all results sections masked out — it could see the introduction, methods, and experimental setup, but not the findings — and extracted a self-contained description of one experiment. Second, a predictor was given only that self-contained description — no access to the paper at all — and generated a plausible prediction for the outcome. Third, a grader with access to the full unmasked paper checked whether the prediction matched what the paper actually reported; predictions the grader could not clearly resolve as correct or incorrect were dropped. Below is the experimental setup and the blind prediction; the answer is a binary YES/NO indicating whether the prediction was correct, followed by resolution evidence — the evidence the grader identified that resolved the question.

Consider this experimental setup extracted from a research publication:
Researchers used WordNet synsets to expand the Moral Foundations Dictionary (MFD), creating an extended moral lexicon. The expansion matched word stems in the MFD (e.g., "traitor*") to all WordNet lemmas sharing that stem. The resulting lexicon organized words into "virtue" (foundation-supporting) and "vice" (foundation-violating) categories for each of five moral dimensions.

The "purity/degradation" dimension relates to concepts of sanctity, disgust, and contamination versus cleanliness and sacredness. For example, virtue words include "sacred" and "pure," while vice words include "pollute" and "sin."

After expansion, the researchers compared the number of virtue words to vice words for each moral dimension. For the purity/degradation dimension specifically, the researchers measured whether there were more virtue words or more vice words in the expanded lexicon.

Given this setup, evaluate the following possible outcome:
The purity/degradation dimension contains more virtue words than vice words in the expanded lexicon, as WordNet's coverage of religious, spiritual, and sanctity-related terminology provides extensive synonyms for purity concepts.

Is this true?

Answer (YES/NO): NO